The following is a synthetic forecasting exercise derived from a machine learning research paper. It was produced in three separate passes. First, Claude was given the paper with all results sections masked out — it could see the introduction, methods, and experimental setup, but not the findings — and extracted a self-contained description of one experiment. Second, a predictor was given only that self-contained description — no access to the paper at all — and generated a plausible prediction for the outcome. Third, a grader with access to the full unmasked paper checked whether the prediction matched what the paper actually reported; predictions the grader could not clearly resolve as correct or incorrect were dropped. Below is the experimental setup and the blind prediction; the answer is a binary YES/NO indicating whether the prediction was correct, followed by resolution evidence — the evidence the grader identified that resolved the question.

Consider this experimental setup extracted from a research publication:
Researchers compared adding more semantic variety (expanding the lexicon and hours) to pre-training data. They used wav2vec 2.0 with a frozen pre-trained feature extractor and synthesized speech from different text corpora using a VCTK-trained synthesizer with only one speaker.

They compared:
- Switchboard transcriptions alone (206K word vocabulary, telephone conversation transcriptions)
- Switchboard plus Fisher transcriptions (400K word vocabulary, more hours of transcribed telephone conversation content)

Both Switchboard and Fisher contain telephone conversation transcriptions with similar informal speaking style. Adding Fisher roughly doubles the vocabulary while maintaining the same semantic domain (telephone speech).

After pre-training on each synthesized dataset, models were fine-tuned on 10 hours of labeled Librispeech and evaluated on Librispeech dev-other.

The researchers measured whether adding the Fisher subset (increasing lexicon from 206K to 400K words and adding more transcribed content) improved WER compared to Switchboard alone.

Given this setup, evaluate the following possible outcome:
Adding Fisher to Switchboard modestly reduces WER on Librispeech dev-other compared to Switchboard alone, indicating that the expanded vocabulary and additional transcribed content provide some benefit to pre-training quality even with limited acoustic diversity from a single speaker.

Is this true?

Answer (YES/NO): NO